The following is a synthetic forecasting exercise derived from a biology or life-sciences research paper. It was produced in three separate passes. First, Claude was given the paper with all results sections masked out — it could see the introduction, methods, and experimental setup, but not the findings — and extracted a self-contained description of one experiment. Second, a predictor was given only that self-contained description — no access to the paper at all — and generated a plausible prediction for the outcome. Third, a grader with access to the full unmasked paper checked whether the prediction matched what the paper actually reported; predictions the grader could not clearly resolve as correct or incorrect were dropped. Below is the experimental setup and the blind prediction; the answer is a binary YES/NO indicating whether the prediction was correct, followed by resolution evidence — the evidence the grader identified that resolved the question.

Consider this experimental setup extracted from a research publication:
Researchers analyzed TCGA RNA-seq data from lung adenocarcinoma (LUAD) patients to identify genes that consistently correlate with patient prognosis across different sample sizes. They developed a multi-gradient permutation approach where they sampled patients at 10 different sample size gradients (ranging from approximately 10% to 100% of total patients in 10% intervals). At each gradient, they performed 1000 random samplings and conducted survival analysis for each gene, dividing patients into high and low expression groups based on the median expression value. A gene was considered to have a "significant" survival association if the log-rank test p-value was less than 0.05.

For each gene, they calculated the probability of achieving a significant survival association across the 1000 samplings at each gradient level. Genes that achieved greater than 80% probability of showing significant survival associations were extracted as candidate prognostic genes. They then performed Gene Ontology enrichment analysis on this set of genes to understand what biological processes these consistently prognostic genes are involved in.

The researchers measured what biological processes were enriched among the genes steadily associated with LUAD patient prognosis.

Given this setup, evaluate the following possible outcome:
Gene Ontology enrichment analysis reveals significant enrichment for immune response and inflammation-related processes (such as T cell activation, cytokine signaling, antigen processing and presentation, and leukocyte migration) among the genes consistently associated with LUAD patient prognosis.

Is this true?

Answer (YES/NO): NO